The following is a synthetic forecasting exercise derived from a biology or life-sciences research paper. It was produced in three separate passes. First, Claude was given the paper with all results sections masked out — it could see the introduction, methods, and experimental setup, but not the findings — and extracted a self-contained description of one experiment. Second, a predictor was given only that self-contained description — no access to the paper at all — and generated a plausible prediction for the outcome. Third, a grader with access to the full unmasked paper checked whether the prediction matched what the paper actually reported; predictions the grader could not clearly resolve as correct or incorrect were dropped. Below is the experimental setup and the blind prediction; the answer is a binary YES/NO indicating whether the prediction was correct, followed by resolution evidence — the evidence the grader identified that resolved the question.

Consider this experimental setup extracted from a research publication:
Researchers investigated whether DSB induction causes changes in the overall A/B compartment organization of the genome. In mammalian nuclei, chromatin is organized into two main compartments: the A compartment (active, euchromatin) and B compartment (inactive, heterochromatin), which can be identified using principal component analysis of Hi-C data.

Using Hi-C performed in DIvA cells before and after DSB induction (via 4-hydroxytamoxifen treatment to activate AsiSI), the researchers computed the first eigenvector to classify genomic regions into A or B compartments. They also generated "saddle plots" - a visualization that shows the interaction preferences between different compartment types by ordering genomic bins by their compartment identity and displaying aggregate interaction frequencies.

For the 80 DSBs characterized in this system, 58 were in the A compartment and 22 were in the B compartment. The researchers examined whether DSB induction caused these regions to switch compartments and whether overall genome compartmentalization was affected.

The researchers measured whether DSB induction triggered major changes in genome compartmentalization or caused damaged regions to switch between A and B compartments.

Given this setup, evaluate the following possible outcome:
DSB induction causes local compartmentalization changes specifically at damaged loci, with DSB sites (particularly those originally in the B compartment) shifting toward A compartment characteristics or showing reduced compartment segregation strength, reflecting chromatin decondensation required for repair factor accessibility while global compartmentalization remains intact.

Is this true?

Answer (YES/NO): NO